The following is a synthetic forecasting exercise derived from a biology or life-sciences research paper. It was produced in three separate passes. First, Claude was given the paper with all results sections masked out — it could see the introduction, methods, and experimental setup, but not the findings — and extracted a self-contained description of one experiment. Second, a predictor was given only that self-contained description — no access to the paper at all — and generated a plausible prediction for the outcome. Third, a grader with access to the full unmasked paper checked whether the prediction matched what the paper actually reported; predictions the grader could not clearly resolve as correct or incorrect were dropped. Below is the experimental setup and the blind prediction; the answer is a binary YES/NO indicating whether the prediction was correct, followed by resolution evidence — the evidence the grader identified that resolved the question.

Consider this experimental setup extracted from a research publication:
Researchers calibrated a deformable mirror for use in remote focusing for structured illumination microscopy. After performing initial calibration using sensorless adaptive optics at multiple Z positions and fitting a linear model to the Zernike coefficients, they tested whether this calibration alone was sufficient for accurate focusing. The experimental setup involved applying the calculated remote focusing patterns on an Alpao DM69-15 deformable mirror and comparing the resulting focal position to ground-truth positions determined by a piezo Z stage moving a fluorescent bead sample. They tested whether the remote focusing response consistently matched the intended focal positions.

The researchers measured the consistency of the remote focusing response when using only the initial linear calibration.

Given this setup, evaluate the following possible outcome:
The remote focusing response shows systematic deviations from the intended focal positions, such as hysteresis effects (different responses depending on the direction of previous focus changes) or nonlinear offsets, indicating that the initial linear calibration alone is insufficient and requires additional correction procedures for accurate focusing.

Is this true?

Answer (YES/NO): YES